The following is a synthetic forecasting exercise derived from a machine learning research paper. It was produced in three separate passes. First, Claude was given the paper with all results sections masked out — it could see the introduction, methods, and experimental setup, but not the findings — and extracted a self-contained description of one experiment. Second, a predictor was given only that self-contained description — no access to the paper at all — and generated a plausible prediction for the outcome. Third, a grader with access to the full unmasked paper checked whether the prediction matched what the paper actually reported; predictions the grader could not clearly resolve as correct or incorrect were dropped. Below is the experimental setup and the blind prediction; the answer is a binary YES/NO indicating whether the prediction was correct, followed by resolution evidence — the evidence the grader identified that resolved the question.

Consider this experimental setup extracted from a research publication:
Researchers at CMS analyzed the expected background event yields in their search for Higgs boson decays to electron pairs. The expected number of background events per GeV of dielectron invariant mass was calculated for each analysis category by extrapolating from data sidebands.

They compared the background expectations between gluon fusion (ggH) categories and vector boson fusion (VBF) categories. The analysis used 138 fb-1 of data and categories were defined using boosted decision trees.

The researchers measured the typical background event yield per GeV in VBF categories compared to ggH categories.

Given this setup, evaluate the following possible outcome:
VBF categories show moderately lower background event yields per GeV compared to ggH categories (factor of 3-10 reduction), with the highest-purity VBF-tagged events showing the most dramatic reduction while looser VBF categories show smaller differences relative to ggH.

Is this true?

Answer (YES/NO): NO